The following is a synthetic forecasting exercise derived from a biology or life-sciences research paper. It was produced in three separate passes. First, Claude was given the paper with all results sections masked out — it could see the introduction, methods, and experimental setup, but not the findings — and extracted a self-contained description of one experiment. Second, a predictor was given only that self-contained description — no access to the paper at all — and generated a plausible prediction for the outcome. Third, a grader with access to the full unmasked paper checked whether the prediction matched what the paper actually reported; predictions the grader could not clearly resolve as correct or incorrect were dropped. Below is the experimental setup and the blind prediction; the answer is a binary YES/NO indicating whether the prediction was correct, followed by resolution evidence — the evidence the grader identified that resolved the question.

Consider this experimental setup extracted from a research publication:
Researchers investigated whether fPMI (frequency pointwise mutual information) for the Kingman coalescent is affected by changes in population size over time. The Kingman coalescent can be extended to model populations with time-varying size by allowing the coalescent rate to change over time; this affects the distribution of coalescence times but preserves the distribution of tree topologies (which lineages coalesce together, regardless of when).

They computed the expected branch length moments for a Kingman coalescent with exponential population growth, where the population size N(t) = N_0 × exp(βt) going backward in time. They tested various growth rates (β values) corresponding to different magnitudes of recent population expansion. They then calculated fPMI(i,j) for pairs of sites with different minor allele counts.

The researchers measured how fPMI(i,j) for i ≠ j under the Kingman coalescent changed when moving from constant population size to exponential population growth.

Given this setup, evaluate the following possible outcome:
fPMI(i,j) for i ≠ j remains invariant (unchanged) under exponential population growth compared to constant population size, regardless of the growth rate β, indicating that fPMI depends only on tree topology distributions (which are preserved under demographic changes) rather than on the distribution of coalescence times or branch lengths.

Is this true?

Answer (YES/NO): NO